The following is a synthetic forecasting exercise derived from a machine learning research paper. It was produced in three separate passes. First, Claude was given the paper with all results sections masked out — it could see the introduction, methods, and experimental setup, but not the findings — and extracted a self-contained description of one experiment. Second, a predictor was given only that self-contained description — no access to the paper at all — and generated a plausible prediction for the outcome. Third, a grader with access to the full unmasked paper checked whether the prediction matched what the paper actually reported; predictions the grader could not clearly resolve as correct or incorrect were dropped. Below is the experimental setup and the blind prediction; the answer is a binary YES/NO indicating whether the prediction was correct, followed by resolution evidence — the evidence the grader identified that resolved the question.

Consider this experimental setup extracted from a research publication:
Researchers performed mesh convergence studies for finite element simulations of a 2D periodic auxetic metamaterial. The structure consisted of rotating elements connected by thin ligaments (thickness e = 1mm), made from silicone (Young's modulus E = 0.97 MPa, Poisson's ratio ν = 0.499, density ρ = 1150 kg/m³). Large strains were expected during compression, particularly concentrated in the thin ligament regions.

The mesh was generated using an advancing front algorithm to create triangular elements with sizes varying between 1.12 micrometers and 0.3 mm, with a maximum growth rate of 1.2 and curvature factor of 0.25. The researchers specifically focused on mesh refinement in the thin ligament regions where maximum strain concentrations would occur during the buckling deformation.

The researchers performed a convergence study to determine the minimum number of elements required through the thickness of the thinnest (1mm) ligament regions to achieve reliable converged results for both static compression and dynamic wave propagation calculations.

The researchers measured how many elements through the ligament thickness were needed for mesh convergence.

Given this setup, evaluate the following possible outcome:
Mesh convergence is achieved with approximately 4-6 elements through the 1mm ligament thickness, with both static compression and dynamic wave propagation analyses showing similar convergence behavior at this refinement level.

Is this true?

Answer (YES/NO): NO